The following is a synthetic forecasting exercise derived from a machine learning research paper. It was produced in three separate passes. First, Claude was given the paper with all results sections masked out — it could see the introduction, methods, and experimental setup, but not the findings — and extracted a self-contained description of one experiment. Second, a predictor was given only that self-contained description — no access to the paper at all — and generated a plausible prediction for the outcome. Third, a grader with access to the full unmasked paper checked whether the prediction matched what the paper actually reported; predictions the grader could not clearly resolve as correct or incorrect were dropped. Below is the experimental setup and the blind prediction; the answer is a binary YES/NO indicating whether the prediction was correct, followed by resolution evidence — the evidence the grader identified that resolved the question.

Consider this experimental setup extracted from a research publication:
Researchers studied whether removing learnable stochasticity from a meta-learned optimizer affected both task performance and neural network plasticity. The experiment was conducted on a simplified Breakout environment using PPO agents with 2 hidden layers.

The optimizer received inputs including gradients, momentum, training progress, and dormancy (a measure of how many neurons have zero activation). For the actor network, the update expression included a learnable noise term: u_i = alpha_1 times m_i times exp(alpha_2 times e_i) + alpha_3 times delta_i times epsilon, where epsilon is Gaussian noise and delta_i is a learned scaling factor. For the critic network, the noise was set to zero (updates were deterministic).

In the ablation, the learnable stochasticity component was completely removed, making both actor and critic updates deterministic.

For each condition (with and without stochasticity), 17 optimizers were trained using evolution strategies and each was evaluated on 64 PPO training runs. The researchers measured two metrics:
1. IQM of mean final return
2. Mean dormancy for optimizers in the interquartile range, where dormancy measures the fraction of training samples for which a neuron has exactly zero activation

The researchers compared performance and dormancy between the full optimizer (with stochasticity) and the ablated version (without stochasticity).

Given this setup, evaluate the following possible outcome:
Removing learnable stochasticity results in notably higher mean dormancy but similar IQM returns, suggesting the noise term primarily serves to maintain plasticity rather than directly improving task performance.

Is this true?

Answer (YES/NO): NO